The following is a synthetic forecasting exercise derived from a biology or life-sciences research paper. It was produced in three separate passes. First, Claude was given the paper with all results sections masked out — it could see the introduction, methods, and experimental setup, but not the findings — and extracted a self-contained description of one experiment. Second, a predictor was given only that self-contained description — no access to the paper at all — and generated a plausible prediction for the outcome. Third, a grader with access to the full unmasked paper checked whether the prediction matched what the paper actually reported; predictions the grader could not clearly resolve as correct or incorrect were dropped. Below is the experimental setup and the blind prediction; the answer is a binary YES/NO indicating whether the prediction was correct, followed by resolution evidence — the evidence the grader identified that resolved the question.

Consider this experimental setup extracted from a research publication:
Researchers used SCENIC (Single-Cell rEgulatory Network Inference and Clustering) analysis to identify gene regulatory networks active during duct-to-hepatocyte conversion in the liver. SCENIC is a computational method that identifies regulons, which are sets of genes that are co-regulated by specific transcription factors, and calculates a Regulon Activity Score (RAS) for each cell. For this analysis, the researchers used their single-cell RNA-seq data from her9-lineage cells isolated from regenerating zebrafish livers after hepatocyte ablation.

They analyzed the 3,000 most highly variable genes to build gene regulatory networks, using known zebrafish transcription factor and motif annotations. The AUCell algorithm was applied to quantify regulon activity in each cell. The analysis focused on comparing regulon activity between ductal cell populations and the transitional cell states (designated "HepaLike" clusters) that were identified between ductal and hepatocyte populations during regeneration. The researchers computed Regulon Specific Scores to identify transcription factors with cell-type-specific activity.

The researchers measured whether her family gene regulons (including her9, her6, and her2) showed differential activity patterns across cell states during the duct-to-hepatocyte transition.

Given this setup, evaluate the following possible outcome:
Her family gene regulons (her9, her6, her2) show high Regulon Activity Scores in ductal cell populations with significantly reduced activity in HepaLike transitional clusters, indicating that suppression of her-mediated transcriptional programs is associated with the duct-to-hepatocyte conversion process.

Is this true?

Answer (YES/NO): NO